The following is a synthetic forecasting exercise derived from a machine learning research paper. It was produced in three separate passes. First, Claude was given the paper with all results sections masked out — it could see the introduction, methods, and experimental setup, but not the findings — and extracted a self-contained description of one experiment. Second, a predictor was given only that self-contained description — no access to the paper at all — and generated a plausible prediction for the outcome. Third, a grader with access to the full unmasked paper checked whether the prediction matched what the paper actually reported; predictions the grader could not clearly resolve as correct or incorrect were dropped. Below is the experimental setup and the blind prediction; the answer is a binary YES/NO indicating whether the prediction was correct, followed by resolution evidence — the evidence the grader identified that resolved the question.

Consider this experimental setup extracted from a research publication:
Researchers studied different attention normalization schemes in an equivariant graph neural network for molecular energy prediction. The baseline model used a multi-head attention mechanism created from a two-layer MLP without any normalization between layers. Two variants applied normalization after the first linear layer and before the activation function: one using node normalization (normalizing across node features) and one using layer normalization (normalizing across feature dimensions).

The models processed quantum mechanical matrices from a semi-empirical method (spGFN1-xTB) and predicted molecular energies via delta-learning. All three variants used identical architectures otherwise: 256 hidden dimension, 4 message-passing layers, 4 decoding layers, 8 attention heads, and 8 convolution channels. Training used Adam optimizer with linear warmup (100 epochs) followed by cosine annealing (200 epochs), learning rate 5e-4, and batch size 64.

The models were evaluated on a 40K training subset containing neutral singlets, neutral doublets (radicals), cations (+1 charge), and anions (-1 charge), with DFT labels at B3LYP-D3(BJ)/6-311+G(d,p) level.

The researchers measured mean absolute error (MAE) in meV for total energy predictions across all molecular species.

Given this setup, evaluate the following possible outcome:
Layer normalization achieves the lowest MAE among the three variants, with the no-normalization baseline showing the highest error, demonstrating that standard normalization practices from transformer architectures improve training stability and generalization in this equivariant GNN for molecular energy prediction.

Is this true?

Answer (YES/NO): NO